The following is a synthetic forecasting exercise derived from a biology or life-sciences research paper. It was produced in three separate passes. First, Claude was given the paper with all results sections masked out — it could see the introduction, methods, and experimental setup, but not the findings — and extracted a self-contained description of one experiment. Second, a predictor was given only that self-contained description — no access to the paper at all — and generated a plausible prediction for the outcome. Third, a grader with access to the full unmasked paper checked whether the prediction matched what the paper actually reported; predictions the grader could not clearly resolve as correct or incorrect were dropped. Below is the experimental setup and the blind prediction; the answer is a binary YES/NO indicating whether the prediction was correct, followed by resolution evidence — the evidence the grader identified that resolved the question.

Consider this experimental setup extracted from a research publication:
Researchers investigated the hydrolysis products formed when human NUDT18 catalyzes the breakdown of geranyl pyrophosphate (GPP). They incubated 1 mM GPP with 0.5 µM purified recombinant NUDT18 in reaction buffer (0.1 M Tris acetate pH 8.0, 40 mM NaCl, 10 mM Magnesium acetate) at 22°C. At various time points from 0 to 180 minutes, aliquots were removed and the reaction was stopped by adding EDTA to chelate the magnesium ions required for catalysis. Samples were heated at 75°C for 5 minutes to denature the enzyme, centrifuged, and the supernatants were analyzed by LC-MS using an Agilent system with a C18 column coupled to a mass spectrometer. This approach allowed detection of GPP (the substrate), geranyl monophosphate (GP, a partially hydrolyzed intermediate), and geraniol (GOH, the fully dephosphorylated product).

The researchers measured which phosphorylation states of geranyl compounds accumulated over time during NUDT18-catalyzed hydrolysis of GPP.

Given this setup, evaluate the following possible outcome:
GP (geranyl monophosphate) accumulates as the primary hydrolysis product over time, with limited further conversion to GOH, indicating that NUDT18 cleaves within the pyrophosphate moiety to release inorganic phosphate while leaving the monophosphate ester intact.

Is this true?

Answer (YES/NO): YES